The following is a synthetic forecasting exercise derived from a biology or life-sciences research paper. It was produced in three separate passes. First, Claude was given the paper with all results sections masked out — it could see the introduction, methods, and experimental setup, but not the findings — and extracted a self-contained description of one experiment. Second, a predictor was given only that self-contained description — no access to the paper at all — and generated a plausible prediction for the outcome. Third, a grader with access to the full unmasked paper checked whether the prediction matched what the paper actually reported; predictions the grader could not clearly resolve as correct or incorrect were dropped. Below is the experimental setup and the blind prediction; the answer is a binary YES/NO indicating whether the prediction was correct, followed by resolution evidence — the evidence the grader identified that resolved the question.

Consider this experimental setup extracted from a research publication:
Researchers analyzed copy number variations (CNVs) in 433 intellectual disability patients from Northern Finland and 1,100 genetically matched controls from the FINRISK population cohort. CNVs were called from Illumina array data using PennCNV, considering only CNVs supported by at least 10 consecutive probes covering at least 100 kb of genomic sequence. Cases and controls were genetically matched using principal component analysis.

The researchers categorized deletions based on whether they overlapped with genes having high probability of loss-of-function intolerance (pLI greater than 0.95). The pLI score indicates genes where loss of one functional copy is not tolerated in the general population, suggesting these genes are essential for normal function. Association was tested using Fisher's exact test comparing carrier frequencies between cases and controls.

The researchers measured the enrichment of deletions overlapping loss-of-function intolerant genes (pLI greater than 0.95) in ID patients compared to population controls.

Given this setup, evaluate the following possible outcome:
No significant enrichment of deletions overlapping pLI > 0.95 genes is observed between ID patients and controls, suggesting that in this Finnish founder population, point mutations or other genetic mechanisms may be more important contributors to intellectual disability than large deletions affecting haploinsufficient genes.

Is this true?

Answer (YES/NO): NO